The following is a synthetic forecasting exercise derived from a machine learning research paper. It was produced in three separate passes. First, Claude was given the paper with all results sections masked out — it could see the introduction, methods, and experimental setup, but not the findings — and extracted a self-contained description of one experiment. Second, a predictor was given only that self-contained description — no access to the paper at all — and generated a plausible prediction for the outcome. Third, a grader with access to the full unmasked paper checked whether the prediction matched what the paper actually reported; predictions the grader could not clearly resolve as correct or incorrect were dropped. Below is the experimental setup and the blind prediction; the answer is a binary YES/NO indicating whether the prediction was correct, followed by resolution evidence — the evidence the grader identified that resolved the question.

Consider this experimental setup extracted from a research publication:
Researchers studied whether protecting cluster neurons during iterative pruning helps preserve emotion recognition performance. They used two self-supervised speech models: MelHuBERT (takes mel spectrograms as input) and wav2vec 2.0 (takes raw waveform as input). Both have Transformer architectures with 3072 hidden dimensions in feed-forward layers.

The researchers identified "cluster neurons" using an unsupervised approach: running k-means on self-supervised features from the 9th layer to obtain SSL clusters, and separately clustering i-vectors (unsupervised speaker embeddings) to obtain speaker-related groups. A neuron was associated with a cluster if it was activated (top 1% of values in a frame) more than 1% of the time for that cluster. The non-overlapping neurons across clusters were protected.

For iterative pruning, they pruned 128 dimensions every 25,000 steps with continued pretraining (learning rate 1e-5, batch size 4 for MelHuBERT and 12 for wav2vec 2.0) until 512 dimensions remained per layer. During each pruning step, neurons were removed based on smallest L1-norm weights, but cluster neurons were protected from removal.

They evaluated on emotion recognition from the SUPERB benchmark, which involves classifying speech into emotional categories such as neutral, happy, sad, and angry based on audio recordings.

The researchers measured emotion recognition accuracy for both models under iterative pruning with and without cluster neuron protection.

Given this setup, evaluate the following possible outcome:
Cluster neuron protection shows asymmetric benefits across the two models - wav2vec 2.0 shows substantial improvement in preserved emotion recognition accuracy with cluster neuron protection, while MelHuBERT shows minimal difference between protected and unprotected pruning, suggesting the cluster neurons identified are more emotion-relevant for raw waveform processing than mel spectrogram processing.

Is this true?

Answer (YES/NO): NO